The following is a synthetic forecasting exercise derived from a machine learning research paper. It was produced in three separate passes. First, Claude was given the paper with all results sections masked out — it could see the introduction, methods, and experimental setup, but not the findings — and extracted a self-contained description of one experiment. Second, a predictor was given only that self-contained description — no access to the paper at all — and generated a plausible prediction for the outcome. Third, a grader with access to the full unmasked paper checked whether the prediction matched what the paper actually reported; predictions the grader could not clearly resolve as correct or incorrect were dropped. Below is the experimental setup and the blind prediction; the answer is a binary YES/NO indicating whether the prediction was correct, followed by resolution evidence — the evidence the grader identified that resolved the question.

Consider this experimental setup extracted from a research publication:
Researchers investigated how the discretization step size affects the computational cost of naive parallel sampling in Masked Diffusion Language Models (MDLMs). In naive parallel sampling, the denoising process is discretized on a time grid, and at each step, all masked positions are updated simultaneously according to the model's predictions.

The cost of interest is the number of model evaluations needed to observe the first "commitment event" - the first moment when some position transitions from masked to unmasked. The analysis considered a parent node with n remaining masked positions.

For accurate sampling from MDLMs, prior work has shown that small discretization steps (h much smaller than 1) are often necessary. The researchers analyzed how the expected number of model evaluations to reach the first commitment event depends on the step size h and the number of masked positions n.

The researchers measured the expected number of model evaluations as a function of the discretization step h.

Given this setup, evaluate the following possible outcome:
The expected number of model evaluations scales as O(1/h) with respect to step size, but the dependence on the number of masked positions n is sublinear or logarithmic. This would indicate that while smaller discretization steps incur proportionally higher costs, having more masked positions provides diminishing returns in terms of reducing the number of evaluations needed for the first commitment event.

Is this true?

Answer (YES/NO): NO